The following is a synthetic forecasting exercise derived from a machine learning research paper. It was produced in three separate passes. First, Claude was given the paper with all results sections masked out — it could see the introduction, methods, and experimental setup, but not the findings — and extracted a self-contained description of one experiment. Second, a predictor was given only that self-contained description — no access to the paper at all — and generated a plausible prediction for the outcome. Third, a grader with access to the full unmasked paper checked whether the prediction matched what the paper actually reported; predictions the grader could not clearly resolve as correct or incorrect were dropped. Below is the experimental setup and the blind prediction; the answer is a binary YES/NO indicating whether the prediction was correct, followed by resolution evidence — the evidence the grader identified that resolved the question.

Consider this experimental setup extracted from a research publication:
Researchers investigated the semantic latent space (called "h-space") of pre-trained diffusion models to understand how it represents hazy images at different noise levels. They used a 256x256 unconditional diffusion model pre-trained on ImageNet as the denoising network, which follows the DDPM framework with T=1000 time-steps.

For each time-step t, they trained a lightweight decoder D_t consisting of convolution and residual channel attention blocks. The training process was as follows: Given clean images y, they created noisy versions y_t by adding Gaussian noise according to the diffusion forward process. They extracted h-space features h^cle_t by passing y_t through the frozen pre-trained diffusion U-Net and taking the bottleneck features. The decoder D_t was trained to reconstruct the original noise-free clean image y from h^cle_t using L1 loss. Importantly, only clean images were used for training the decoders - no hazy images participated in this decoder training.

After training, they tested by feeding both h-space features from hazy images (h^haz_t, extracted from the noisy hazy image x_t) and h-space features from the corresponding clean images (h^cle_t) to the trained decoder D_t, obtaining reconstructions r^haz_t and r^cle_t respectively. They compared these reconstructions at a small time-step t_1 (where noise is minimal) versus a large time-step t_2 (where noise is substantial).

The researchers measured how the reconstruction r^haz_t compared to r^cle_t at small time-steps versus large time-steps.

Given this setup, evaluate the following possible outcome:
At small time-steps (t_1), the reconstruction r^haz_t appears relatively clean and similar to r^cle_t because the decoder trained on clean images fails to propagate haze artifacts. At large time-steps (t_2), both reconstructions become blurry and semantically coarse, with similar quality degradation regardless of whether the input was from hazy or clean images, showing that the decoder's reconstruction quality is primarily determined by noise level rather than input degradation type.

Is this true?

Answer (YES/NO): NO